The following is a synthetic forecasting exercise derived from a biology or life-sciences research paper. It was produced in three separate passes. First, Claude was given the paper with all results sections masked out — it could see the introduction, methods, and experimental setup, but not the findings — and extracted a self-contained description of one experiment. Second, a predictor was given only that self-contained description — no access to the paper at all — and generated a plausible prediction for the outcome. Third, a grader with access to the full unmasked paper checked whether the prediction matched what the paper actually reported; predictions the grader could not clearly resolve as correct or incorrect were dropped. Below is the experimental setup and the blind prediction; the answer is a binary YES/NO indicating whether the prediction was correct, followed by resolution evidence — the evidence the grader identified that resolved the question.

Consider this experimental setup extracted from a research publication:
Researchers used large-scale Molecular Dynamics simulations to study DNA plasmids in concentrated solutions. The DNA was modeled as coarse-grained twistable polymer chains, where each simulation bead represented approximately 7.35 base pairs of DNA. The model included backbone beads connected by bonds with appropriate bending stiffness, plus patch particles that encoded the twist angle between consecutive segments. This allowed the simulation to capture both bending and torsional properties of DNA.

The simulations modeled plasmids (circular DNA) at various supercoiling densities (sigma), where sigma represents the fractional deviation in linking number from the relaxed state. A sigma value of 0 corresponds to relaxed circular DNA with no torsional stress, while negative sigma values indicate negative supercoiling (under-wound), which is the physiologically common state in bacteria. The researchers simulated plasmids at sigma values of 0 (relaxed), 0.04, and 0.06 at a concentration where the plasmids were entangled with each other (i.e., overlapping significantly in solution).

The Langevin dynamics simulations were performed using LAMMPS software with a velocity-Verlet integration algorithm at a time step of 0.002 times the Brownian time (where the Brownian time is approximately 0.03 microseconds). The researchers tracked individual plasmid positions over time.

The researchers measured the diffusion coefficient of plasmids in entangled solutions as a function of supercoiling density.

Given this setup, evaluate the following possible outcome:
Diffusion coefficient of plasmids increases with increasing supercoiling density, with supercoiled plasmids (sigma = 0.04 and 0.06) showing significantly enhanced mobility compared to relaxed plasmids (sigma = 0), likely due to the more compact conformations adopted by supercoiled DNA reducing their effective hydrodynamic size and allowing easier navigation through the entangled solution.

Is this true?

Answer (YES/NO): NO